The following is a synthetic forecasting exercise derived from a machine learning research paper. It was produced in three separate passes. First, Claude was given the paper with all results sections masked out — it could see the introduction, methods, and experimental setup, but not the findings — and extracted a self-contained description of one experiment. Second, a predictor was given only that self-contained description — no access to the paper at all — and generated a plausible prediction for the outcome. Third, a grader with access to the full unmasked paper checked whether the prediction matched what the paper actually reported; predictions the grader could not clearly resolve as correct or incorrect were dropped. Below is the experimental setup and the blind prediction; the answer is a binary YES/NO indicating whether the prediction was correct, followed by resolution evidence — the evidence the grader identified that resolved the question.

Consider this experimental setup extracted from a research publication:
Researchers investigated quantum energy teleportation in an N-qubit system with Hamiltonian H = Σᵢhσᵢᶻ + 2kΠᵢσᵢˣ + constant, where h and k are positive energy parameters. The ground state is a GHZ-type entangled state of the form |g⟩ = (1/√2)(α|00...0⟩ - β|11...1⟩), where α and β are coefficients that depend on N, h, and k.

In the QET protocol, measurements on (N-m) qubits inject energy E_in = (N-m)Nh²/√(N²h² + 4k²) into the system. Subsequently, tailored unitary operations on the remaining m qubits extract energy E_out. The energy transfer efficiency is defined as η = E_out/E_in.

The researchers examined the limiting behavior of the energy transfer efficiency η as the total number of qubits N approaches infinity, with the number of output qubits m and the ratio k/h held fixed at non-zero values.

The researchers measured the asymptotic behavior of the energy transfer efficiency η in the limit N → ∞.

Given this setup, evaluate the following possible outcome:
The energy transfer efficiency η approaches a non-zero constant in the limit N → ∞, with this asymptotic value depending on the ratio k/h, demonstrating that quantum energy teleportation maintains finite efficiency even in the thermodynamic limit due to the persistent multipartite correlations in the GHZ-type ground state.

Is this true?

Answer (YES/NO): NO